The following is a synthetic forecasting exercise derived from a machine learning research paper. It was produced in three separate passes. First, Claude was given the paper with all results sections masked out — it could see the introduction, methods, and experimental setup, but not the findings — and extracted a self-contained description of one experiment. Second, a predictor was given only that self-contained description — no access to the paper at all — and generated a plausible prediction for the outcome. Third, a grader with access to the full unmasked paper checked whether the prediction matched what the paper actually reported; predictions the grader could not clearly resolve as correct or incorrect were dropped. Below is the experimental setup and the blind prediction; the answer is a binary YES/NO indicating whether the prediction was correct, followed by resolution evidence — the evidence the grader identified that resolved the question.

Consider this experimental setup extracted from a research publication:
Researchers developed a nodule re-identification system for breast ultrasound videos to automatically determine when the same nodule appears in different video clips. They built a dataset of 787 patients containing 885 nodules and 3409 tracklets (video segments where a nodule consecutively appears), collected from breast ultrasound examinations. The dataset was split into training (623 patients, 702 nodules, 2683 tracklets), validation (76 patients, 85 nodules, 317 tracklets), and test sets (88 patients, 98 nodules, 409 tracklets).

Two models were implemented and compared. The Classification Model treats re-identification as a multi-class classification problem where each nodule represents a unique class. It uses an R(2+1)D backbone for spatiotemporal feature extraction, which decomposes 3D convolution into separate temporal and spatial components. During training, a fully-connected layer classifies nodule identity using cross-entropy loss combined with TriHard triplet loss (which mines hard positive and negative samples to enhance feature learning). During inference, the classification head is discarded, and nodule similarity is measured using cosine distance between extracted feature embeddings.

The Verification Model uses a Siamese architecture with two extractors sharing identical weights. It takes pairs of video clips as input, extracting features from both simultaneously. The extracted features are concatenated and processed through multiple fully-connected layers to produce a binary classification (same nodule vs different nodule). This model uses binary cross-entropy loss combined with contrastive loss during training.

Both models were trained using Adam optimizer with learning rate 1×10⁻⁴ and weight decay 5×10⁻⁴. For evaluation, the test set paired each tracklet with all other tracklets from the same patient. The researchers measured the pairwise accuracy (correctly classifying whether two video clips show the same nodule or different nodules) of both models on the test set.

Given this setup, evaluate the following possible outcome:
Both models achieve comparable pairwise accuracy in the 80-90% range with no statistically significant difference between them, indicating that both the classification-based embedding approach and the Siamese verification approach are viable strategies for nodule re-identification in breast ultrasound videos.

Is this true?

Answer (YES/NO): NO